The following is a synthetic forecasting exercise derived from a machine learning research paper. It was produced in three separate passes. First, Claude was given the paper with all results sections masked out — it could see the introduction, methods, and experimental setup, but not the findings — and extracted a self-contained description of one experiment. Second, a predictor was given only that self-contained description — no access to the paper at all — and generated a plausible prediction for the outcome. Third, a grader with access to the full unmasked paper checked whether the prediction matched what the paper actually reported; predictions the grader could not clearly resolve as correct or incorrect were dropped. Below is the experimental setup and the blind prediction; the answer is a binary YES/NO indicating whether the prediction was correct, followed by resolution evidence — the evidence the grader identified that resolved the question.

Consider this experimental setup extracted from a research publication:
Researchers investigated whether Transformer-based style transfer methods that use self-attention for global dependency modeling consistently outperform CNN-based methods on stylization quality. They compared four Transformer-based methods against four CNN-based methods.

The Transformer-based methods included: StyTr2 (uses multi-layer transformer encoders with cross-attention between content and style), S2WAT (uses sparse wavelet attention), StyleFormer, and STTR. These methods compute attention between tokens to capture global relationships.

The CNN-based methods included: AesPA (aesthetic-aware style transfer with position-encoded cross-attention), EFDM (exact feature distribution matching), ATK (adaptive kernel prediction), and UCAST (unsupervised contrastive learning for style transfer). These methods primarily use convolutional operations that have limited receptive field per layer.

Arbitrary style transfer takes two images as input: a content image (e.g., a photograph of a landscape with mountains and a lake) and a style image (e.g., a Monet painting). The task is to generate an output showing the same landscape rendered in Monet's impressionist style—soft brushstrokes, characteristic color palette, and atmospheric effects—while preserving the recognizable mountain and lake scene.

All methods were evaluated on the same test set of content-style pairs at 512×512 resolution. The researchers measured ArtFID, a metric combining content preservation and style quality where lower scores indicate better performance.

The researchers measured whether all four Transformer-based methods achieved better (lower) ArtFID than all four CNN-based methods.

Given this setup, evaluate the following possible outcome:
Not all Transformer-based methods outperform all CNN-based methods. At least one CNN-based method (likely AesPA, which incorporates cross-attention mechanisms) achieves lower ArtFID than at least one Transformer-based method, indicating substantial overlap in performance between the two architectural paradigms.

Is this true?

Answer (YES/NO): YES